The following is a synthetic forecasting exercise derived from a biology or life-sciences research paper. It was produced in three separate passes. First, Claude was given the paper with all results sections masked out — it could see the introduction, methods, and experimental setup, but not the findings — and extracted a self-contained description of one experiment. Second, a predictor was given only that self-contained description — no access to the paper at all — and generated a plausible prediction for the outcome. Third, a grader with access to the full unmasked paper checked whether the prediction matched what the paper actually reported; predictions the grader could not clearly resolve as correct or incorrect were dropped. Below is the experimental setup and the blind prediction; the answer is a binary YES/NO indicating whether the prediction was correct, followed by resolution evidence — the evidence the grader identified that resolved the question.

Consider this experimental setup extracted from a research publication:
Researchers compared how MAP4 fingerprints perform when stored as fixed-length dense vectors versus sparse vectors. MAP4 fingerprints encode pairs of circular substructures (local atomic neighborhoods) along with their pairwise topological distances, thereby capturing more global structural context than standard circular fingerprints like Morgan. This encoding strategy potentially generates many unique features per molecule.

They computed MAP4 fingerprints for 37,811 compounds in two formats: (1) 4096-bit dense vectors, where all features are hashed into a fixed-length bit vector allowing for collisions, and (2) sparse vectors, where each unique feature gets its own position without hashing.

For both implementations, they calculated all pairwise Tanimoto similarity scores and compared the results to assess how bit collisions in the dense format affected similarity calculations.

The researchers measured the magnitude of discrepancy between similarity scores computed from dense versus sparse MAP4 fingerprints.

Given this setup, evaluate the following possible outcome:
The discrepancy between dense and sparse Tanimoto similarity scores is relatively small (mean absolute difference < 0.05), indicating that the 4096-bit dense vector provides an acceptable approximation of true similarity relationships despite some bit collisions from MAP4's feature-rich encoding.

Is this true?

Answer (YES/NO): NO